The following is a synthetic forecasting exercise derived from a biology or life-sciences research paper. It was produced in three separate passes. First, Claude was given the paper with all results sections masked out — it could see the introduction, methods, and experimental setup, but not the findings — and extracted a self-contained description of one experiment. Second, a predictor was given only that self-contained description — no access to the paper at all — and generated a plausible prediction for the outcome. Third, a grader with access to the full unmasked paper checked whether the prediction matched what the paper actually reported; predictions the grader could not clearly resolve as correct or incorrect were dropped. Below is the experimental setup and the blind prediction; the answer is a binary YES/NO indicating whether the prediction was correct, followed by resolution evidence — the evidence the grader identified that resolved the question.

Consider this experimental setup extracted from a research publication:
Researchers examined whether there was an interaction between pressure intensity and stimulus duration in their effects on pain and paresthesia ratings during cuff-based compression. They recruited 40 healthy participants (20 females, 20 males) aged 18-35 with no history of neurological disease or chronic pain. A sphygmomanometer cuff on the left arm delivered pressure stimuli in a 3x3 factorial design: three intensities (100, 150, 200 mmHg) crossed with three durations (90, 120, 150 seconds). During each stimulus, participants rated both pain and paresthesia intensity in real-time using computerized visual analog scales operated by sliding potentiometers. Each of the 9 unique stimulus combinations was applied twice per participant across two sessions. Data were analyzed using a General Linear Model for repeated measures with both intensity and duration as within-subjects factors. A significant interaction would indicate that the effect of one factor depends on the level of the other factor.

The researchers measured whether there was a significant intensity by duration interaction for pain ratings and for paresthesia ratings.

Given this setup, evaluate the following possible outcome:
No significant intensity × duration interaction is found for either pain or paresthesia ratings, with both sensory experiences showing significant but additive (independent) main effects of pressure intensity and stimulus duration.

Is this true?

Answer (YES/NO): YES